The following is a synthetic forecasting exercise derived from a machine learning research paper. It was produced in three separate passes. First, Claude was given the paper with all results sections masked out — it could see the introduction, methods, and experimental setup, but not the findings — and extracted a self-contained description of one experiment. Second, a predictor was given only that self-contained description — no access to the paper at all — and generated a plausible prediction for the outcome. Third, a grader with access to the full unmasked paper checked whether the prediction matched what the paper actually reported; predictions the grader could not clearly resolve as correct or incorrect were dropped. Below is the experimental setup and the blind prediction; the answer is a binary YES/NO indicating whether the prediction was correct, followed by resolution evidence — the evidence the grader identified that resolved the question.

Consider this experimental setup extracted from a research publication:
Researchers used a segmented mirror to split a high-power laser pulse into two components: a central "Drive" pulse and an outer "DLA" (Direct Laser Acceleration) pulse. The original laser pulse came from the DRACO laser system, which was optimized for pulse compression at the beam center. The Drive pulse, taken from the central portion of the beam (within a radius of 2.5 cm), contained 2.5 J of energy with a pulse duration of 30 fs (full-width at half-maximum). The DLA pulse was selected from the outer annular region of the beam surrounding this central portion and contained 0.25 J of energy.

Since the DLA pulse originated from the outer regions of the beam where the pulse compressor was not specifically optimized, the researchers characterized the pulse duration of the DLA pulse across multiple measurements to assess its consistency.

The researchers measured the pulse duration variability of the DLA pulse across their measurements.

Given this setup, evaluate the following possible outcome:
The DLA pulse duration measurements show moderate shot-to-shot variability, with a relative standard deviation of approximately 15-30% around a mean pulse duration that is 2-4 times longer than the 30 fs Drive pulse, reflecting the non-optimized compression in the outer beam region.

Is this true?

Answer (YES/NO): NO